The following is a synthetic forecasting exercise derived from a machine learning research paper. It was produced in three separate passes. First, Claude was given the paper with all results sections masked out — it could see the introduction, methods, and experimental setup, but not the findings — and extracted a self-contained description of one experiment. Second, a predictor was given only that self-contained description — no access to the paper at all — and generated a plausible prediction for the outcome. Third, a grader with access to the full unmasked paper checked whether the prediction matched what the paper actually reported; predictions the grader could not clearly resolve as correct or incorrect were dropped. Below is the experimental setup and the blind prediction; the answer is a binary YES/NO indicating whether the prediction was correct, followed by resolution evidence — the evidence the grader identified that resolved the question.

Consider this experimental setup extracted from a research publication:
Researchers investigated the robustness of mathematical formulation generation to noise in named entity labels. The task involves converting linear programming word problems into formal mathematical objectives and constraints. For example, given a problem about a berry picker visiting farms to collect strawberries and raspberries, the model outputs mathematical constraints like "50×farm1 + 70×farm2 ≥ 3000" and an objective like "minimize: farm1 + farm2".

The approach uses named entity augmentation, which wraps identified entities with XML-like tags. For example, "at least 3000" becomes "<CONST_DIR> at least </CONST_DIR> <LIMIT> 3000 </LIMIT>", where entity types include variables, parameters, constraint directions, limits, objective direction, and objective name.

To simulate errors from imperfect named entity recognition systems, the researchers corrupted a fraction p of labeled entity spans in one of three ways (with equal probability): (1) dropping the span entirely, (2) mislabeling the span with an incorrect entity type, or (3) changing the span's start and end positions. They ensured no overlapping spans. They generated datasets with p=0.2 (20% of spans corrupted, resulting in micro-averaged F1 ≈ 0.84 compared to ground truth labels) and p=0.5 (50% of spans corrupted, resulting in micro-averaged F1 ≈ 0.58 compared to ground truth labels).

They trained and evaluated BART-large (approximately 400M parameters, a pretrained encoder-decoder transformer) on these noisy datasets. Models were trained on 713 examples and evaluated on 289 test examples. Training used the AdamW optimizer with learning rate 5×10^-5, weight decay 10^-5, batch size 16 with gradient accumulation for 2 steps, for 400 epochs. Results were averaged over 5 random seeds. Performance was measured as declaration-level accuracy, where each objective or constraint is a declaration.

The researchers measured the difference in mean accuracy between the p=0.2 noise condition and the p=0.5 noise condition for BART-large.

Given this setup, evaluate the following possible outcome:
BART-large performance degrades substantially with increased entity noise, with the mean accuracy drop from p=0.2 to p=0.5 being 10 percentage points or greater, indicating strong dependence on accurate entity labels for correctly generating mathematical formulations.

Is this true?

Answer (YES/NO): NO